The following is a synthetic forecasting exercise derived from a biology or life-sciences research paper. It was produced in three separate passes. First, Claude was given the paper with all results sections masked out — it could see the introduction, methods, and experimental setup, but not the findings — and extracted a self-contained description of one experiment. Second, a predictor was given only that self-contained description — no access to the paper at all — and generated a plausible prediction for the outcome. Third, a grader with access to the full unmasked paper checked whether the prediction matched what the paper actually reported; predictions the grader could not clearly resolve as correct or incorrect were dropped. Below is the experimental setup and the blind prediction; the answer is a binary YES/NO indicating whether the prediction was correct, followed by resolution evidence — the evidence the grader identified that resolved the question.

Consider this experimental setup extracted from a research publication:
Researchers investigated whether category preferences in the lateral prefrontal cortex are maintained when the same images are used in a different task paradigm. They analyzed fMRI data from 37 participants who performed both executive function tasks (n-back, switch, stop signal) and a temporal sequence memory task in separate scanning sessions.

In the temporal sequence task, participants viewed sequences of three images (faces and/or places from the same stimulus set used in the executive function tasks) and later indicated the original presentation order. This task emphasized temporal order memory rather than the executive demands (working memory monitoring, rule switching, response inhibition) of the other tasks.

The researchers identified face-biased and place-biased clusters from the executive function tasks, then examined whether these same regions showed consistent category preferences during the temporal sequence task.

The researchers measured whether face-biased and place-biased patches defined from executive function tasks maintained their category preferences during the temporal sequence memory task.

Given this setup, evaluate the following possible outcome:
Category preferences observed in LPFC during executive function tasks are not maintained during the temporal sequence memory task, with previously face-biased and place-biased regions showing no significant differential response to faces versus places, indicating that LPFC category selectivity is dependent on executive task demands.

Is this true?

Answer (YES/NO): NO